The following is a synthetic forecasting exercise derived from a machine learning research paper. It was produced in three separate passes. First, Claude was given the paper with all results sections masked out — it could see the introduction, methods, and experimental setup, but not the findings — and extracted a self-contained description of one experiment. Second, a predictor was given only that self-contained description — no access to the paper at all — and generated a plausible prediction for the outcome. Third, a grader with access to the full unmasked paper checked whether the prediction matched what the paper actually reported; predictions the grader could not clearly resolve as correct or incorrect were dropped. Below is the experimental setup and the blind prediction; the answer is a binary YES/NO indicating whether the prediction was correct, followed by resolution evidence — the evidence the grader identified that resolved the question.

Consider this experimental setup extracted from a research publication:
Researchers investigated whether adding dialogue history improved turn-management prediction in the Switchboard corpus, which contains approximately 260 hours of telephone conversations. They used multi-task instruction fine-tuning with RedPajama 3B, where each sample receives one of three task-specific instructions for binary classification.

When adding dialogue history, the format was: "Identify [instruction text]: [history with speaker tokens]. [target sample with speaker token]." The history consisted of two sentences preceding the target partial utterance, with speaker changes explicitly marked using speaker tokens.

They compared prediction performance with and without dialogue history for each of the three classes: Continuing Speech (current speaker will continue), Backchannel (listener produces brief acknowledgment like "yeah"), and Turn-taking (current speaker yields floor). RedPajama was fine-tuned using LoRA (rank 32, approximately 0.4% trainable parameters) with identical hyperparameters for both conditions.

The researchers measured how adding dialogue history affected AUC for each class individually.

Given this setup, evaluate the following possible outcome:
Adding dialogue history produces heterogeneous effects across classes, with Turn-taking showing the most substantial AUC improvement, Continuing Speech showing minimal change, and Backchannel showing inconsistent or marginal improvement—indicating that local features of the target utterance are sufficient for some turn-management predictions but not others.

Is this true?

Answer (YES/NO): NO